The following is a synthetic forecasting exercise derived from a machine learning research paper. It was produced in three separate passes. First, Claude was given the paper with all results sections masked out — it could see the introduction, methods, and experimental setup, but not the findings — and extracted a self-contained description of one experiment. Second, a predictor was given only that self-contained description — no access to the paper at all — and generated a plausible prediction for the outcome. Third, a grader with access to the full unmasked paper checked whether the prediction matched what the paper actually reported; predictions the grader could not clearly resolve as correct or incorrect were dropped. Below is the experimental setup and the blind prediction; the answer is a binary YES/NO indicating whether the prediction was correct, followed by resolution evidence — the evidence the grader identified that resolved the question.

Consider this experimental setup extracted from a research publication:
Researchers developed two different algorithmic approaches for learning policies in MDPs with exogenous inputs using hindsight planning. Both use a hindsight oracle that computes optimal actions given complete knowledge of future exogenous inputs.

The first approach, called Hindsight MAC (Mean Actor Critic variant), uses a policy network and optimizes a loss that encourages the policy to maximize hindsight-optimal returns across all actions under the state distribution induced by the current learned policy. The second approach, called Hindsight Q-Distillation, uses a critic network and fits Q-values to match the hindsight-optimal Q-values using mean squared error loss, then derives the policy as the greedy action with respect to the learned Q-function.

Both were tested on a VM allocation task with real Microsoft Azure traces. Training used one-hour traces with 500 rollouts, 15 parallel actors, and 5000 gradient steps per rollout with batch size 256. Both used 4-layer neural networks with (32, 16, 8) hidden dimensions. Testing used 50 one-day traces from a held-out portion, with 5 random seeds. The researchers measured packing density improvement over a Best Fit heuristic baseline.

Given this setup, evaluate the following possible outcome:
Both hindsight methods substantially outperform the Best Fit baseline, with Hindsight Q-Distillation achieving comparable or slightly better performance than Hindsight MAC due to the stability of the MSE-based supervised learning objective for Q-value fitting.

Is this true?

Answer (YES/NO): NO